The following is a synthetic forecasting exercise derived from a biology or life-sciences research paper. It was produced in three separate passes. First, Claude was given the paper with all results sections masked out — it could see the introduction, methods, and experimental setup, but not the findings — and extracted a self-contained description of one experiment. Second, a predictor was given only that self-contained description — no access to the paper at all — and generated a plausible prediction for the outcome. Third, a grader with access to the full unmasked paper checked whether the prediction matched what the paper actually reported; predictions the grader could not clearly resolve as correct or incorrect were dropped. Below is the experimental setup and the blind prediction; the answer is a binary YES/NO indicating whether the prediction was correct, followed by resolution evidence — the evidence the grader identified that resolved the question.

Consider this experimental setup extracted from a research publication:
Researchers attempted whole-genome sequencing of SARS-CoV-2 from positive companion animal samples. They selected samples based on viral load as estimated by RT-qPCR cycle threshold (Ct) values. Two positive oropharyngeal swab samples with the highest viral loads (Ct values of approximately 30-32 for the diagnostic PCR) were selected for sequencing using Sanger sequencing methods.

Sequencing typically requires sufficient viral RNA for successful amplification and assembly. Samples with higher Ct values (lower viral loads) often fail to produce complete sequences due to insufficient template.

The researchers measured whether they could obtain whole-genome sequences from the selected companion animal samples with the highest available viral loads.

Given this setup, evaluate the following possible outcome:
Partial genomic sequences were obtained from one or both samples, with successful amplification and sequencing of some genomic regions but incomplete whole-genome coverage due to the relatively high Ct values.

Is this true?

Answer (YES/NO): NO